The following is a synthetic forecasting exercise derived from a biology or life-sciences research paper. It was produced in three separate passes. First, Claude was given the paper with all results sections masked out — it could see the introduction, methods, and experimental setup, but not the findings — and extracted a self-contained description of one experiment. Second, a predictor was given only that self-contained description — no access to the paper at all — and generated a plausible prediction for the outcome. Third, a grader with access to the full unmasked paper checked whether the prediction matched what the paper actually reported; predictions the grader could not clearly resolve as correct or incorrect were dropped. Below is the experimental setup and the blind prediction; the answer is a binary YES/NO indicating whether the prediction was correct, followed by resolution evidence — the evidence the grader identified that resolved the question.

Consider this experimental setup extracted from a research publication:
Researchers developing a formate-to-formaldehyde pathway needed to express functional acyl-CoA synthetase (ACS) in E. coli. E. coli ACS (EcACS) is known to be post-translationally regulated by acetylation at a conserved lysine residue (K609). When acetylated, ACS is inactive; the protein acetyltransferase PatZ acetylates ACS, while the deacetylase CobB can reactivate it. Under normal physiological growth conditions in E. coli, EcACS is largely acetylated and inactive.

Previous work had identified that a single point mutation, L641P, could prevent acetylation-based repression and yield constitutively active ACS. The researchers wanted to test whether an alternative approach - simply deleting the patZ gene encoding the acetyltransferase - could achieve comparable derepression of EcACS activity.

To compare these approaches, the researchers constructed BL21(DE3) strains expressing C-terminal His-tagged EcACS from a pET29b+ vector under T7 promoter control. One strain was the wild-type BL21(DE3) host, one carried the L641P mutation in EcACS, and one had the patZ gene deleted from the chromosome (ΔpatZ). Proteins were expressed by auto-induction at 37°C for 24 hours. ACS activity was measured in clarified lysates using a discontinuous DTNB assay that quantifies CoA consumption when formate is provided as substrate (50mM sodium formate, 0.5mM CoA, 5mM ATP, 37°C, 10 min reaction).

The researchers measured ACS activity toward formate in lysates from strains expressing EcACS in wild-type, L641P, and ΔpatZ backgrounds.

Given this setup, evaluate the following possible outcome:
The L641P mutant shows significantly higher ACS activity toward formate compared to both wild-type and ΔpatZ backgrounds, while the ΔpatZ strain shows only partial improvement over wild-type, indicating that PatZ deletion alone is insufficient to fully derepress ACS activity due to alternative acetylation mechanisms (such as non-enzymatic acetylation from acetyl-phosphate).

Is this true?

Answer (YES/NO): NO